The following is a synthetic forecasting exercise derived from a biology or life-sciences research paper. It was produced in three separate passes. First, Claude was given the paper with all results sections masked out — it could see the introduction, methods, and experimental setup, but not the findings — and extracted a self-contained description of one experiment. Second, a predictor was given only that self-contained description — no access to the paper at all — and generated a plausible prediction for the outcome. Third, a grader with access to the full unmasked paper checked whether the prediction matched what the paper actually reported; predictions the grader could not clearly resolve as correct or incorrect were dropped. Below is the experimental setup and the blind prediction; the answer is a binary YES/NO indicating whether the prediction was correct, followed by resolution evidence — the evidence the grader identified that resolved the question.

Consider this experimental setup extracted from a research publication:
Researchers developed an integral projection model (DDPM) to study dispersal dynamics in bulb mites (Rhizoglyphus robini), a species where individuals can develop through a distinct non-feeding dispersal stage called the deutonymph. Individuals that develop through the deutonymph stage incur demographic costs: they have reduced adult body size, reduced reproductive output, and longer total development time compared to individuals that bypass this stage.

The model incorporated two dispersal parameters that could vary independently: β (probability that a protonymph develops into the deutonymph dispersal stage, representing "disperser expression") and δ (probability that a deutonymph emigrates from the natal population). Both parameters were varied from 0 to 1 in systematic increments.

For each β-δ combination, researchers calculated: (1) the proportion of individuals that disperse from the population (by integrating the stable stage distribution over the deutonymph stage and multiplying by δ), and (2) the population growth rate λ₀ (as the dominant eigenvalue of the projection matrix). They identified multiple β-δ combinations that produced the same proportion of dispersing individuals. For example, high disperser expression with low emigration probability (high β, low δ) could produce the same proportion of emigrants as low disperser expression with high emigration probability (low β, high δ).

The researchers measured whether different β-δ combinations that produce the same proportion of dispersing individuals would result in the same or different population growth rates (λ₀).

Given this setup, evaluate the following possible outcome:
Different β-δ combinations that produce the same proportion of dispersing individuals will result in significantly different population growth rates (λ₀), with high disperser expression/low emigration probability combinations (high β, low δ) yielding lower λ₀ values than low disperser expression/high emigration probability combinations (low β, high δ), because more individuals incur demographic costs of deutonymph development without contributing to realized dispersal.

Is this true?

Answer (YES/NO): YES